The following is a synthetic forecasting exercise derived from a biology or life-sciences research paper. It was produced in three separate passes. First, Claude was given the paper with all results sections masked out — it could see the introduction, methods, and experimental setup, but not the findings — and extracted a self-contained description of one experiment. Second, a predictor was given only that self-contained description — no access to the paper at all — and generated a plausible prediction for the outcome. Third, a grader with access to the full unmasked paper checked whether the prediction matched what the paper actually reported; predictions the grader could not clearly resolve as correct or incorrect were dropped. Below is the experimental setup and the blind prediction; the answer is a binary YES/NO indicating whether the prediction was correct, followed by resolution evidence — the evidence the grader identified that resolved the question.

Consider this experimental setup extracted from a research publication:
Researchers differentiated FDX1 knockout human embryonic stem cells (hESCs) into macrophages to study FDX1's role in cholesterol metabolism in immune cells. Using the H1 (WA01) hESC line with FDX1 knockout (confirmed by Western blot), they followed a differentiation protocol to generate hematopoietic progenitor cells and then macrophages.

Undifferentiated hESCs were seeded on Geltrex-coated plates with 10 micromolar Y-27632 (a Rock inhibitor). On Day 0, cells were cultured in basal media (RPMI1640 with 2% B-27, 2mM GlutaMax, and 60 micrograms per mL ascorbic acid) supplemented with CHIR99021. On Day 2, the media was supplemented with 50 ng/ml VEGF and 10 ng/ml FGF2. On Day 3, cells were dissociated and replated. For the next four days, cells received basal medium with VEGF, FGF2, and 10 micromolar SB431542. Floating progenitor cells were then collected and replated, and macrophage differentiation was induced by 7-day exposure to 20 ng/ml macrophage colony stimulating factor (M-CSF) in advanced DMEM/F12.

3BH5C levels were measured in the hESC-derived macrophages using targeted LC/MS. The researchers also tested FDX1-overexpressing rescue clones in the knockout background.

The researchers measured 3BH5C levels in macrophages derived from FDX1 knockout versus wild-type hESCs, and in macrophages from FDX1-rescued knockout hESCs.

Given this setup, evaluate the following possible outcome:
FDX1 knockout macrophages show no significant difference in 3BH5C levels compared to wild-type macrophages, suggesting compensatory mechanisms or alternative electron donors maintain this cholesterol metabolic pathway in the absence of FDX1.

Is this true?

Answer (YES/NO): NO